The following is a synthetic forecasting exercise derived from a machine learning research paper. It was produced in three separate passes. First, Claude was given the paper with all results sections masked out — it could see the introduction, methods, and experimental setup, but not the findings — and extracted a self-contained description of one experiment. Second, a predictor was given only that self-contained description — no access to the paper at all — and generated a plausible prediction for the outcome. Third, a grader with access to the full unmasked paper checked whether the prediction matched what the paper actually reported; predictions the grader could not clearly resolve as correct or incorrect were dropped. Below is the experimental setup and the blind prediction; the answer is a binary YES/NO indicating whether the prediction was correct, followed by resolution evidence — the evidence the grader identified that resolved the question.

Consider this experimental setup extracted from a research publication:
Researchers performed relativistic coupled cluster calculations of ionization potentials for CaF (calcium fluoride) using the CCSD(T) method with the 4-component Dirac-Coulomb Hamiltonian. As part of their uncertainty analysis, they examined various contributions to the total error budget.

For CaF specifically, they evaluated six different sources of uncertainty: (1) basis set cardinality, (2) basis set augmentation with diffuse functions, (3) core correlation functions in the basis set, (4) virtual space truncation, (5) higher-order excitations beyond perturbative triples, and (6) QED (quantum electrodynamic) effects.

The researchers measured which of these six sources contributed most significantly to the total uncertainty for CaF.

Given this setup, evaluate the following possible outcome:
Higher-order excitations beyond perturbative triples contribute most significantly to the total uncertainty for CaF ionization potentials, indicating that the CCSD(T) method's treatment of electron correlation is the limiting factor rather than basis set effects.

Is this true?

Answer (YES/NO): NO